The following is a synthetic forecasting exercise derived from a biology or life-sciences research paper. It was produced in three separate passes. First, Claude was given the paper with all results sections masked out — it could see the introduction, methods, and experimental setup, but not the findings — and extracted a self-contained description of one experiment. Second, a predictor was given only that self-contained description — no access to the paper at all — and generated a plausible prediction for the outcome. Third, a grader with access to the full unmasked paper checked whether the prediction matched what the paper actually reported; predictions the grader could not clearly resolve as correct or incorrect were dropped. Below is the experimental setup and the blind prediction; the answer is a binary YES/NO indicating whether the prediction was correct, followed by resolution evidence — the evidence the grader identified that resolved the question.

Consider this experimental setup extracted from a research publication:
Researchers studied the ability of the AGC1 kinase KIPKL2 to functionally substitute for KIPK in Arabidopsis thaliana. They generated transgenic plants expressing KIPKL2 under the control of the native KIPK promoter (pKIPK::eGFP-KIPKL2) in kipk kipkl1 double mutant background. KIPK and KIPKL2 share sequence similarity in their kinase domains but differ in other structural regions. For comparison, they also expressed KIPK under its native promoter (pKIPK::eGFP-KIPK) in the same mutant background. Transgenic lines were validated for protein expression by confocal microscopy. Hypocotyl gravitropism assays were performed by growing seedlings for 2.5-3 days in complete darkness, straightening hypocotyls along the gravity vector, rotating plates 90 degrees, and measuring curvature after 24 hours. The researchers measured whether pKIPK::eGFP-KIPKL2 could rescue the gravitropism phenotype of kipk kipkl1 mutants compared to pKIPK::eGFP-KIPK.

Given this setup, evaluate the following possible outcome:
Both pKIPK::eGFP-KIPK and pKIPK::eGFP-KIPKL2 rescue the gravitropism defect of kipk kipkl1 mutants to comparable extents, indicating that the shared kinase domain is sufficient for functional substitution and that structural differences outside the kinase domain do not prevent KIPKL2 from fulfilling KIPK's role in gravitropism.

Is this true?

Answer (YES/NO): NO